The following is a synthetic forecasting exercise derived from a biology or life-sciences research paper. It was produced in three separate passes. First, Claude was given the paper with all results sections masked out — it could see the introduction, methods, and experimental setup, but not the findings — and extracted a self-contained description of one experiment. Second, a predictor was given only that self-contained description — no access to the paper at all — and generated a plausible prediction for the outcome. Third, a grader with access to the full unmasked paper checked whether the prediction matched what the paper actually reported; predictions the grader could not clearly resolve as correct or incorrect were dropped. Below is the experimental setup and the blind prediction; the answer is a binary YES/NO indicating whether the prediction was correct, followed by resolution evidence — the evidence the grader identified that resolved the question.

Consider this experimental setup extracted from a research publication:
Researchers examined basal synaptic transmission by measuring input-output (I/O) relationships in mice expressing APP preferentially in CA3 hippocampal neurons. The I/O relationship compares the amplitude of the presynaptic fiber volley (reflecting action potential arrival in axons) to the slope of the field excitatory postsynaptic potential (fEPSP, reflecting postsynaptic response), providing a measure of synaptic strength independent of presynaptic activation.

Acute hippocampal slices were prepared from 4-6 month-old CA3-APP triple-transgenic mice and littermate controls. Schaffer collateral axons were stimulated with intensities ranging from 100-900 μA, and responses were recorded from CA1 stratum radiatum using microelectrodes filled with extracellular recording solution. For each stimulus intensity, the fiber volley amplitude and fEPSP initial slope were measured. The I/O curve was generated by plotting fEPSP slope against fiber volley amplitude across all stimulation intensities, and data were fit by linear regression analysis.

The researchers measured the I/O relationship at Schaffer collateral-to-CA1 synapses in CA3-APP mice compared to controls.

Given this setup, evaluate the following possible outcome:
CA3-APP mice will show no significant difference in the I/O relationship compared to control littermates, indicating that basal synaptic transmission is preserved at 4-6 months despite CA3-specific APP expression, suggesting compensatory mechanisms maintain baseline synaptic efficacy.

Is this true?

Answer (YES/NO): YES